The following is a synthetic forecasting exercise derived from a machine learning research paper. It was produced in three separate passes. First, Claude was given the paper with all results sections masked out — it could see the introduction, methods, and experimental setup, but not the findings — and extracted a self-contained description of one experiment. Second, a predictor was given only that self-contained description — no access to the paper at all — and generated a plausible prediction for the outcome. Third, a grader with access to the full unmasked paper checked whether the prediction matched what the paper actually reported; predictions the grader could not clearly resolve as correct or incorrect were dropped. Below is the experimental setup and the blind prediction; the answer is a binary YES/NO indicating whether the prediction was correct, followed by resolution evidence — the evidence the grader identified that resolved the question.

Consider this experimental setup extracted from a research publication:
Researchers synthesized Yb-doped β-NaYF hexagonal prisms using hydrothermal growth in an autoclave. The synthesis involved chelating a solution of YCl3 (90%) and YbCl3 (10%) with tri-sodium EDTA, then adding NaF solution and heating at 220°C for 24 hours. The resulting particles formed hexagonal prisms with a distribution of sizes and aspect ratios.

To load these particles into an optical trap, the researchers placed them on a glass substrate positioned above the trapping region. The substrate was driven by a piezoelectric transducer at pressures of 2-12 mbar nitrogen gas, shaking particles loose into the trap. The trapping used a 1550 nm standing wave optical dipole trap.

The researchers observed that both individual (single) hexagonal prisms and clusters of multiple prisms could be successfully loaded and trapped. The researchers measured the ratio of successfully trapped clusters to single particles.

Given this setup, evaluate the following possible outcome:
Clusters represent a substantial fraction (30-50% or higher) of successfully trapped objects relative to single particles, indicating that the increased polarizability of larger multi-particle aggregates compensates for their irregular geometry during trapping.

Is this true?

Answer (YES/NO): YES